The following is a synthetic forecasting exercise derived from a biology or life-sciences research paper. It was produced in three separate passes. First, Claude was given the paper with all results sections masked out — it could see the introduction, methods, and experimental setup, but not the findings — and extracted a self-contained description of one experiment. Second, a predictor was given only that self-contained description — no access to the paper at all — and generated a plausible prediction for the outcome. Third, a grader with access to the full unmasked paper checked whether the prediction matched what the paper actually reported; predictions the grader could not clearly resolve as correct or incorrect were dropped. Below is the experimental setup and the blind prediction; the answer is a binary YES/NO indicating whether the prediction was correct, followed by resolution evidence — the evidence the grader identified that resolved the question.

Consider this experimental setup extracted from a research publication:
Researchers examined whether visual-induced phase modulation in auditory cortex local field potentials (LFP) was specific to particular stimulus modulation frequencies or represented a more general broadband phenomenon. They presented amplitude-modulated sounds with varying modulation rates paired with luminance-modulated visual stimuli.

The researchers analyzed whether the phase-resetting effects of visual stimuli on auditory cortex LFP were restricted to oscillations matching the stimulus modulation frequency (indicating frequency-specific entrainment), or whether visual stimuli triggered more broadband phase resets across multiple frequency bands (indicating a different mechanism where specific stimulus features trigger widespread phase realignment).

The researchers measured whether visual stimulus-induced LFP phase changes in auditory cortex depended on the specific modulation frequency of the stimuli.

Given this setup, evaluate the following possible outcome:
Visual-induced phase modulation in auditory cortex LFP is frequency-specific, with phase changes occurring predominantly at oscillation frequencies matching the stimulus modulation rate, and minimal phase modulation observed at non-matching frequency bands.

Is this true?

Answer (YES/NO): NO